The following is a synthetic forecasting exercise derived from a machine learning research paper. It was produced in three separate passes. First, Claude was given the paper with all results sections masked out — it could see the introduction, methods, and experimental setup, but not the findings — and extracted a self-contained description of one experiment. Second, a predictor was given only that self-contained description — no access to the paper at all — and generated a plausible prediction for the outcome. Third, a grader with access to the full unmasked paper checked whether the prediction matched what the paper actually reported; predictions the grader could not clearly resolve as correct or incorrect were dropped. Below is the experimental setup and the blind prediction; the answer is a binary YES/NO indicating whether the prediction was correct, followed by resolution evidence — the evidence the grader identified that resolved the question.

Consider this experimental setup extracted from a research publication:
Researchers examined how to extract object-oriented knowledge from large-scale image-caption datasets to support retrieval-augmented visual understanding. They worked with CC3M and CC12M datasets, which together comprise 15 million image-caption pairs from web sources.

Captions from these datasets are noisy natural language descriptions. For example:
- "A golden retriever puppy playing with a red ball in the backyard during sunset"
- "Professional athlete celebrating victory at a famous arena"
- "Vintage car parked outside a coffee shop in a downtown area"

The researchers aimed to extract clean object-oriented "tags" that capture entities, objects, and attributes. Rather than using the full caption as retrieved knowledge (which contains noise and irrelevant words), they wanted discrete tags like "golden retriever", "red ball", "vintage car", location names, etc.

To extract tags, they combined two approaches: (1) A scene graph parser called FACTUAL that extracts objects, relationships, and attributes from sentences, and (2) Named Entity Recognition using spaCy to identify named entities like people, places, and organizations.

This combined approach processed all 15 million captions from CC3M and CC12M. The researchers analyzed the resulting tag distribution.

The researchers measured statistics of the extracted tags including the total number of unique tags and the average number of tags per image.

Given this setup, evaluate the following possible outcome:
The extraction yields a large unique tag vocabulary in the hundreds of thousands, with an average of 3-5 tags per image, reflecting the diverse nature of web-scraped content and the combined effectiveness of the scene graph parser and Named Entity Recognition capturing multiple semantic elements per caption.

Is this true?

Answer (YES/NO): NO